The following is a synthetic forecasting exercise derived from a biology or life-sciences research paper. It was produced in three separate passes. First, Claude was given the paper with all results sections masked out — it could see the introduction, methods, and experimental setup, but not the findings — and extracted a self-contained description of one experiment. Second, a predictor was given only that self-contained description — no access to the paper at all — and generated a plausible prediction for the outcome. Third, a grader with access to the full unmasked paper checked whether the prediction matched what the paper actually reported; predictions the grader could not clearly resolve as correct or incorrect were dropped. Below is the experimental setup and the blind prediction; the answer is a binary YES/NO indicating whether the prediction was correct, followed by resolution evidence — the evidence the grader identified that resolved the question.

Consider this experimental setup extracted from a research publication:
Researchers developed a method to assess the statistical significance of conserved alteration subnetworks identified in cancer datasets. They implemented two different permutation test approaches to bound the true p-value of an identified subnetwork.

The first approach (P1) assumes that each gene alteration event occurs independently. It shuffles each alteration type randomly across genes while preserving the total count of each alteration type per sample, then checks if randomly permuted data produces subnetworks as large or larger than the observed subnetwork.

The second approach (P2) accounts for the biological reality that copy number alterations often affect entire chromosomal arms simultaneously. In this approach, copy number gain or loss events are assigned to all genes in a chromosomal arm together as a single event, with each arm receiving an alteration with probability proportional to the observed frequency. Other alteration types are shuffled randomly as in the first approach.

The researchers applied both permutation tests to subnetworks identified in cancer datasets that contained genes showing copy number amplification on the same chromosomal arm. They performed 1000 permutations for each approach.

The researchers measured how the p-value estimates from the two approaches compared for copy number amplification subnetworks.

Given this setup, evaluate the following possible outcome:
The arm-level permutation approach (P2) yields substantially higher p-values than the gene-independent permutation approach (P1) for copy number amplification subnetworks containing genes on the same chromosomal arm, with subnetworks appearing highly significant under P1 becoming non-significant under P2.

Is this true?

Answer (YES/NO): NO